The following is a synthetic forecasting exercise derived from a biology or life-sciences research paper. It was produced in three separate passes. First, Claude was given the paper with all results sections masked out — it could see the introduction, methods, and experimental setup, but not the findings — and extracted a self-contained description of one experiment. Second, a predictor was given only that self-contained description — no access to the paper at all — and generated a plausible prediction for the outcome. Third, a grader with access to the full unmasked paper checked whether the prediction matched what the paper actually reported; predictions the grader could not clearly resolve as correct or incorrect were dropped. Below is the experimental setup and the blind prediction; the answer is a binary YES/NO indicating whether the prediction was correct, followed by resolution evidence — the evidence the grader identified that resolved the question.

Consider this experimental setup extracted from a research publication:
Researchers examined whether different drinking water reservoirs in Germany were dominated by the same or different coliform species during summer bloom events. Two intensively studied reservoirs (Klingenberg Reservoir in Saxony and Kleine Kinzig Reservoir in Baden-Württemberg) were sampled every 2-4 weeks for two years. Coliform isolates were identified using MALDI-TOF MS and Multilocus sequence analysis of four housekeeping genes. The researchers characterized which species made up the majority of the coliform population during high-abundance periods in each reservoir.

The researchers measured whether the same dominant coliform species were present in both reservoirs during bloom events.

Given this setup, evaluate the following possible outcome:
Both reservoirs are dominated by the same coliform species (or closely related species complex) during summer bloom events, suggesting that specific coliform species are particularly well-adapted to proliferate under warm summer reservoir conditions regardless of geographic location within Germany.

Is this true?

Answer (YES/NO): NO